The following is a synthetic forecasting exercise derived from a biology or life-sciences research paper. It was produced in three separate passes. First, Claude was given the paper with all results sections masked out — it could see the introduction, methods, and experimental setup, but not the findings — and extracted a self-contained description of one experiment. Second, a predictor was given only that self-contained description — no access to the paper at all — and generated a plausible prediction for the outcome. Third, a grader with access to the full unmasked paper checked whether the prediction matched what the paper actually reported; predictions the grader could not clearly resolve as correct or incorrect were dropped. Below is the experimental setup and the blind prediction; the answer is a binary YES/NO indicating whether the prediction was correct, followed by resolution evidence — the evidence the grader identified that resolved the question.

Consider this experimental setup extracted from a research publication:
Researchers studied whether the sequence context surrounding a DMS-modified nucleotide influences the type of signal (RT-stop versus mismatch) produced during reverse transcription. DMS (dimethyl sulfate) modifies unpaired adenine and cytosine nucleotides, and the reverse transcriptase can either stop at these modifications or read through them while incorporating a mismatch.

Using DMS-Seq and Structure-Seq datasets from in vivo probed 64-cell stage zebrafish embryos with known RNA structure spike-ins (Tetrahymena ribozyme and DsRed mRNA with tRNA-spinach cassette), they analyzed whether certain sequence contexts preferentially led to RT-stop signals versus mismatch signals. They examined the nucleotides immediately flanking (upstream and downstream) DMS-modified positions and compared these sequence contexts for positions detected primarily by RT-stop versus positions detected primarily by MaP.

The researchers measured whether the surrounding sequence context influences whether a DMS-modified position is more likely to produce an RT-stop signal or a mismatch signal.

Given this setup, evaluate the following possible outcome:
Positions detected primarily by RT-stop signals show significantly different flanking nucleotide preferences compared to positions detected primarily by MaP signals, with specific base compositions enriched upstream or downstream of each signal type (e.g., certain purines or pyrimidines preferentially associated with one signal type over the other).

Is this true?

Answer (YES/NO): NO